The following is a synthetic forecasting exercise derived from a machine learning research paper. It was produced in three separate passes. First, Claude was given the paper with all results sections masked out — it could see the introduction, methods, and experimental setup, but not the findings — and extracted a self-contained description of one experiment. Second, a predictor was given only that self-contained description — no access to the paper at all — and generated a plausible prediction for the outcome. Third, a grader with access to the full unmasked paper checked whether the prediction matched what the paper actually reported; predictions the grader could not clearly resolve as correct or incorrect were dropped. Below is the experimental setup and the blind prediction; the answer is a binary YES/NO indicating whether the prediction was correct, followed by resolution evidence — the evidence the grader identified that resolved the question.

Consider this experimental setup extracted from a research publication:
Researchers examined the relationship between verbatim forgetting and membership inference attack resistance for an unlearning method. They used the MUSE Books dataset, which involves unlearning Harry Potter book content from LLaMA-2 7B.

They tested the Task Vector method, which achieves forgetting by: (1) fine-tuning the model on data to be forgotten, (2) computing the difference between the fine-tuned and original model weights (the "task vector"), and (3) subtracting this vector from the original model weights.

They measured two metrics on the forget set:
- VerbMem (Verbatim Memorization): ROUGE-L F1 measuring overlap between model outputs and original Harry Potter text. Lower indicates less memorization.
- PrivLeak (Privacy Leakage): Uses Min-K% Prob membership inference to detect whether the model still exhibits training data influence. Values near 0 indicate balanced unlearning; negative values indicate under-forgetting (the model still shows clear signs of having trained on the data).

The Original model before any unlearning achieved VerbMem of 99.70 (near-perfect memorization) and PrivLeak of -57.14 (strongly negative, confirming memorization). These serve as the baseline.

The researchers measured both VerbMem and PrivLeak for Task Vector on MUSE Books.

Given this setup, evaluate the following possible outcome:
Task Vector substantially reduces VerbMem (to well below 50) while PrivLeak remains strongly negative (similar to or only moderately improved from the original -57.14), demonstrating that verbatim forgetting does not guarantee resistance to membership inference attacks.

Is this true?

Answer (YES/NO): NO